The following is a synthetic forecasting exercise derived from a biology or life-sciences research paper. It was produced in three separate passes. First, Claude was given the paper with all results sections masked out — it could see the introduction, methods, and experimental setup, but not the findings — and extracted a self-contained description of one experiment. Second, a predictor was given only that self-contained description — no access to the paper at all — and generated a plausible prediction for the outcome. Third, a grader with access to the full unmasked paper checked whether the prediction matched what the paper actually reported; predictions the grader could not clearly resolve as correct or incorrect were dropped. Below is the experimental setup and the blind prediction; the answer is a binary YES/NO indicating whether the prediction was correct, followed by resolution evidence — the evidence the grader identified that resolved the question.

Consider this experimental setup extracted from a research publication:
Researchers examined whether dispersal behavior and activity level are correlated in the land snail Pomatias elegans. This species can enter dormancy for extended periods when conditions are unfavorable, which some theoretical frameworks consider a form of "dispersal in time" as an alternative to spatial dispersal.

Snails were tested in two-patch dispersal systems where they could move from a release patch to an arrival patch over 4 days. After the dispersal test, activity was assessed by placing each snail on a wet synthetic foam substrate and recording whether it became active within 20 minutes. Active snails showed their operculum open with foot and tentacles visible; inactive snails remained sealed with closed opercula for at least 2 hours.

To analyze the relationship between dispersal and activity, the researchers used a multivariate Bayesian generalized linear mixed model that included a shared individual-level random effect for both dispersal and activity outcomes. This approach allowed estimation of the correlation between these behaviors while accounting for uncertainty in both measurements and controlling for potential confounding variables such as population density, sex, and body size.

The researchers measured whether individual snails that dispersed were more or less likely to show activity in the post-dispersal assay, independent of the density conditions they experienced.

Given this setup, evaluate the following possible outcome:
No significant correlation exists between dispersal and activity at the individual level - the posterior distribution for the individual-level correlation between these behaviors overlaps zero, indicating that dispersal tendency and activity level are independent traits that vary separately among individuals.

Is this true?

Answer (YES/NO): NO